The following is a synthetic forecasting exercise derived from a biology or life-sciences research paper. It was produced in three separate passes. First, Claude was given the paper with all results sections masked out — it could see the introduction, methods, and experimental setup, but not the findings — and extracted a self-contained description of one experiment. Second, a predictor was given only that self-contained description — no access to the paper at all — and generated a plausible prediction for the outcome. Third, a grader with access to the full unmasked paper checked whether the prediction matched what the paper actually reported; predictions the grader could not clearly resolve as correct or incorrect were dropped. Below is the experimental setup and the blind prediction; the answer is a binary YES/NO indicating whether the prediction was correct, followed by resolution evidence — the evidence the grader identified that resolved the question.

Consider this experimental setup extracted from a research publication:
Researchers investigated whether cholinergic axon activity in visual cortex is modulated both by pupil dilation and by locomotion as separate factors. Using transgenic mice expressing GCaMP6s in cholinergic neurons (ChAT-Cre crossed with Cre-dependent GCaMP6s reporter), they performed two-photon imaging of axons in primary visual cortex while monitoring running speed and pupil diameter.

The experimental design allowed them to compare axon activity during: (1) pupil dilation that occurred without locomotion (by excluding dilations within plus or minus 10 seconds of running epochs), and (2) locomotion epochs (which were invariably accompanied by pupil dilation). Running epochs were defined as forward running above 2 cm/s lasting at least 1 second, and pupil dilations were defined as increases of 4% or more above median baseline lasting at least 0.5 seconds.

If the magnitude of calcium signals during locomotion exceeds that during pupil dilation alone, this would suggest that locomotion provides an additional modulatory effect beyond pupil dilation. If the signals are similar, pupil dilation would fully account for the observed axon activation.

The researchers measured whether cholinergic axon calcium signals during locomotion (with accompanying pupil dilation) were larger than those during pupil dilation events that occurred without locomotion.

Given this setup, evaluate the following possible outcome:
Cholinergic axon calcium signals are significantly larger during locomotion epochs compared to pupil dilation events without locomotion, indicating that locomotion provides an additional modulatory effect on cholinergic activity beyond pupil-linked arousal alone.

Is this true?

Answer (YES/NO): YES